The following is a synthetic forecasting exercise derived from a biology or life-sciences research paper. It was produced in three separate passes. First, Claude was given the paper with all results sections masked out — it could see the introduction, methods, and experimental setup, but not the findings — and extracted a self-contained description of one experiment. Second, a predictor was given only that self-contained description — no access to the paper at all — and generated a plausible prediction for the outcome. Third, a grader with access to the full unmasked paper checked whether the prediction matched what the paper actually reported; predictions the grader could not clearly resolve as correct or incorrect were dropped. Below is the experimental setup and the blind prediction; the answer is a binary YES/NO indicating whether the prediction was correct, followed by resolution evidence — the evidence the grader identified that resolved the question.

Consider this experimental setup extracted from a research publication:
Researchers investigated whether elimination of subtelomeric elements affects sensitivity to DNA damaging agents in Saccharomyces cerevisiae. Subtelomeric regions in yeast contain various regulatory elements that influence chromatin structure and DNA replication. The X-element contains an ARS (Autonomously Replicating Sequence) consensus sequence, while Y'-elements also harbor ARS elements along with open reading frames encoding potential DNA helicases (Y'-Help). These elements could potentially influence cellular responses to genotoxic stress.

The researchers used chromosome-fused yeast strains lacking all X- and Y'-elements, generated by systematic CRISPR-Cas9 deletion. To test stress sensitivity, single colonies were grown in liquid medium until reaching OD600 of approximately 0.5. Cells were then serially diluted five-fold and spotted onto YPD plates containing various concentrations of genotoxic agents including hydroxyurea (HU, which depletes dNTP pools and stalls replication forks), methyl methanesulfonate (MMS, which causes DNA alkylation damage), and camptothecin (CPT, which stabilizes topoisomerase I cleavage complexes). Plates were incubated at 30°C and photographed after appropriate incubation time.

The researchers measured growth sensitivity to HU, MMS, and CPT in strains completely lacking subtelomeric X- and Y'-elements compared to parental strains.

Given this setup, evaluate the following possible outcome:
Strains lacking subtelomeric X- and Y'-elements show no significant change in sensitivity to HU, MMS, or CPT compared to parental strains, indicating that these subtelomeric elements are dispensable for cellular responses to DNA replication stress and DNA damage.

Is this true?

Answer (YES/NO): YES